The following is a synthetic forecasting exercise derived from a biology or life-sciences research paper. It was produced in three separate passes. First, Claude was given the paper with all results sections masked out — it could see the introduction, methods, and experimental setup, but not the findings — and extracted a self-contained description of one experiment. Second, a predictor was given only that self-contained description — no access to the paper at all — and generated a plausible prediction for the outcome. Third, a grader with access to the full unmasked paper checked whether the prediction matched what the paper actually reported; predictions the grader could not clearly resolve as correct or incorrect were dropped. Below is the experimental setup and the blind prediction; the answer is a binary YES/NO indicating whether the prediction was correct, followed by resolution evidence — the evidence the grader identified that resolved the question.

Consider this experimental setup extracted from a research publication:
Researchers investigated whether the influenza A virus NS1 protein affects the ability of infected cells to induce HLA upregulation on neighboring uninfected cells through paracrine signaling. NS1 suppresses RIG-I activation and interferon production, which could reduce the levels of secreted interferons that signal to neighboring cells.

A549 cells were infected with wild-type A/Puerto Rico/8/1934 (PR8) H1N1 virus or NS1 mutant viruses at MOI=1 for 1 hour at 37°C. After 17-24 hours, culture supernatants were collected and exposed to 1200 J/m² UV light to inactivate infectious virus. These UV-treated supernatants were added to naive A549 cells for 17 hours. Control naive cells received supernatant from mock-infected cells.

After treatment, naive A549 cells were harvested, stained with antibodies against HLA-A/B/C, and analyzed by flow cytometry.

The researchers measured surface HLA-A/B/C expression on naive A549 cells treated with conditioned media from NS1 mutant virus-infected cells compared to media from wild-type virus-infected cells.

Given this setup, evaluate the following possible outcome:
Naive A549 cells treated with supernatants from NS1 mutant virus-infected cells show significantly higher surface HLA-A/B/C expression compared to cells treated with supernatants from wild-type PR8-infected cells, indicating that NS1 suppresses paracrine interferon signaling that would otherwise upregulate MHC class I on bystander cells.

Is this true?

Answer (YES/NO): YES